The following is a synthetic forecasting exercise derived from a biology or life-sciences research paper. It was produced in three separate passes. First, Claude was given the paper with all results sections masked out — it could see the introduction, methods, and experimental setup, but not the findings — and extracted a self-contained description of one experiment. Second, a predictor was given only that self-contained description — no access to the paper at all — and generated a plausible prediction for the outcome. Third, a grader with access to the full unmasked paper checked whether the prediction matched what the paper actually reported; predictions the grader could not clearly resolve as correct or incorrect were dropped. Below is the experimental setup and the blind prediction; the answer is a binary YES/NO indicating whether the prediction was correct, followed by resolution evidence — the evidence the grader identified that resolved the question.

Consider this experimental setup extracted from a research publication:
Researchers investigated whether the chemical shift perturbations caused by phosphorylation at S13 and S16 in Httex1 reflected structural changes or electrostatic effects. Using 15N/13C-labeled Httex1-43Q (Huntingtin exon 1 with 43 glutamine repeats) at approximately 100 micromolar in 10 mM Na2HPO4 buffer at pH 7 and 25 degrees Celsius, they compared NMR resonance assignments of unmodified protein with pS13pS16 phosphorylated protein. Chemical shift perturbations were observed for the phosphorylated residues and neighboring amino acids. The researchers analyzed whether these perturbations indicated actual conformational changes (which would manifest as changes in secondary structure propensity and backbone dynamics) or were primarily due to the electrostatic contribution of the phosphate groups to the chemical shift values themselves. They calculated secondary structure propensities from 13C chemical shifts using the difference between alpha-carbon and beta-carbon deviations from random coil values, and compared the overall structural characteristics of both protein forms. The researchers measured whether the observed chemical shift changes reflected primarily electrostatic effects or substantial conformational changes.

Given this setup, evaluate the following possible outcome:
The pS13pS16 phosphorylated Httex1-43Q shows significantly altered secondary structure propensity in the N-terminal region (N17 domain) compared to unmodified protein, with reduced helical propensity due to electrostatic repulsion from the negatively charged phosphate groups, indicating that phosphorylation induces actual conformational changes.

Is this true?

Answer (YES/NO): NO